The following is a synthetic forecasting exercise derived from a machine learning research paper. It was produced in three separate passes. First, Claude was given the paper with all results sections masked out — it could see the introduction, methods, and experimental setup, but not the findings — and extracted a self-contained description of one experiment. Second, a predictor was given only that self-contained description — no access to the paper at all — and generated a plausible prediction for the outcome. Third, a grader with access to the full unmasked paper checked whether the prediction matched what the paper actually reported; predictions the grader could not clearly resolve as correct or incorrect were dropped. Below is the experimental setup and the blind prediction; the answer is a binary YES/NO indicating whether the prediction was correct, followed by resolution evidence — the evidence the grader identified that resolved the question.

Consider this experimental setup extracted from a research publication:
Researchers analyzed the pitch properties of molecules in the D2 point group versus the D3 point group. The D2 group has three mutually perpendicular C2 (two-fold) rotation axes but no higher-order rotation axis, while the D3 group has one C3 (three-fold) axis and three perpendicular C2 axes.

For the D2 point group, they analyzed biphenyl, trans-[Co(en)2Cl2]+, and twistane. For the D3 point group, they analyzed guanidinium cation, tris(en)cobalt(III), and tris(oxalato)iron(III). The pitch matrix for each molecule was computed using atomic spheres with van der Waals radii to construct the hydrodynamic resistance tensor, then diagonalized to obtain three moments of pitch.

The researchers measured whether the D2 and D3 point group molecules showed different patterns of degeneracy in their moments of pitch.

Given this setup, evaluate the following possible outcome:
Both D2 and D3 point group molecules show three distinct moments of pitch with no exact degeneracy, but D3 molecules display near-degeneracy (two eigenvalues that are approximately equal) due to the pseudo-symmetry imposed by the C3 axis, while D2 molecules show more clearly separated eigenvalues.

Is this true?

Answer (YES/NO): NO